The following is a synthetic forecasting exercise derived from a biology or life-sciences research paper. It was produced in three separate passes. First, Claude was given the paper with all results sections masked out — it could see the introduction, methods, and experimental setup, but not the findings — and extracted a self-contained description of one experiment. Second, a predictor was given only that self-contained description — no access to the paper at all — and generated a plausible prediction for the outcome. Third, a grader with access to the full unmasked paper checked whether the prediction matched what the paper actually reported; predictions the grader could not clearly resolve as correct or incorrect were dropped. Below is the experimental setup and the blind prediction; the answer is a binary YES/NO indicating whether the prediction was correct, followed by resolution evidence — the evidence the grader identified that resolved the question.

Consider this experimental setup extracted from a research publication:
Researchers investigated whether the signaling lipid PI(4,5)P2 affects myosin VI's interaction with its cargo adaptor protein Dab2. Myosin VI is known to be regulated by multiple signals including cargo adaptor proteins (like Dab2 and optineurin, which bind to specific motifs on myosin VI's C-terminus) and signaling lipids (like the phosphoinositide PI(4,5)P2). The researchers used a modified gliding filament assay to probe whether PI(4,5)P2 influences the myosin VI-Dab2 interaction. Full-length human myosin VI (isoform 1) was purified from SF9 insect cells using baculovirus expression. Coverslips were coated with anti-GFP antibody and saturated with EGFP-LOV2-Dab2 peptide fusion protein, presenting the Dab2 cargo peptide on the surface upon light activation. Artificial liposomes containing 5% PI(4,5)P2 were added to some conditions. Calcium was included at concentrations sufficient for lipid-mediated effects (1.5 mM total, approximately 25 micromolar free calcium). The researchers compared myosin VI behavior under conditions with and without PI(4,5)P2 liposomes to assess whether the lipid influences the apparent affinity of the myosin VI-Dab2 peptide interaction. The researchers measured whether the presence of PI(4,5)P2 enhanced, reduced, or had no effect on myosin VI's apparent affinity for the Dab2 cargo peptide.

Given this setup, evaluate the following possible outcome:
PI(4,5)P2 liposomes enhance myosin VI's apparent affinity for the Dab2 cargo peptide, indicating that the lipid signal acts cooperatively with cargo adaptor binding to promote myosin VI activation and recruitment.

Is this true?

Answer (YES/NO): YES